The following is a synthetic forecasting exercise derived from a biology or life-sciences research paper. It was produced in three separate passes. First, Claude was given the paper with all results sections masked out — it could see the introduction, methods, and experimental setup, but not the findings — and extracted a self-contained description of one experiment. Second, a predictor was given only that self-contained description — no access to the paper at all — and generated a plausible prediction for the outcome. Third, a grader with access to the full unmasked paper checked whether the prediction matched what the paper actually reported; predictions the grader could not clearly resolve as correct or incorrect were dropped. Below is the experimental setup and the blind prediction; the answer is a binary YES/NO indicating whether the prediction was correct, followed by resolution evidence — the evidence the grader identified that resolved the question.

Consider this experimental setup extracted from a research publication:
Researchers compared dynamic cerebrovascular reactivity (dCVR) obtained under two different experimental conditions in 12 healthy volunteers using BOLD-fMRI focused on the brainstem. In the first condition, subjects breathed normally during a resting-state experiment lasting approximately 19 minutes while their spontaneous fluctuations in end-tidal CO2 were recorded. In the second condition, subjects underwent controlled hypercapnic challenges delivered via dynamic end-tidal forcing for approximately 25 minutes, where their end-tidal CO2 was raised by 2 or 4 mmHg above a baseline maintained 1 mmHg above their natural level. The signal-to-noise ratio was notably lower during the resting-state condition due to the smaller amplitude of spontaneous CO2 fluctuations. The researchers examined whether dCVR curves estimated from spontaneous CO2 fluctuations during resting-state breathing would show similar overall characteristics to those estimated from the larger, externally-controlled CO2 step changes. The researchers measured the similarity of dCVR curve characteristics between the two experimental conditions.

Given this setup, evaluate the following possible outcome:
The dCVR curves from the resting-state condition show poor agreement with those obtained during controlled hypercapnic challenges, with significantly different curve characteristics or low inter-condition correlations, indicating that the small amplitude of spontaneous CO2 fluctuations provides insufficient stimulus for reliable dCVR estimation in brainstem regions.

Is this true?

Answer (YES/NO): NO